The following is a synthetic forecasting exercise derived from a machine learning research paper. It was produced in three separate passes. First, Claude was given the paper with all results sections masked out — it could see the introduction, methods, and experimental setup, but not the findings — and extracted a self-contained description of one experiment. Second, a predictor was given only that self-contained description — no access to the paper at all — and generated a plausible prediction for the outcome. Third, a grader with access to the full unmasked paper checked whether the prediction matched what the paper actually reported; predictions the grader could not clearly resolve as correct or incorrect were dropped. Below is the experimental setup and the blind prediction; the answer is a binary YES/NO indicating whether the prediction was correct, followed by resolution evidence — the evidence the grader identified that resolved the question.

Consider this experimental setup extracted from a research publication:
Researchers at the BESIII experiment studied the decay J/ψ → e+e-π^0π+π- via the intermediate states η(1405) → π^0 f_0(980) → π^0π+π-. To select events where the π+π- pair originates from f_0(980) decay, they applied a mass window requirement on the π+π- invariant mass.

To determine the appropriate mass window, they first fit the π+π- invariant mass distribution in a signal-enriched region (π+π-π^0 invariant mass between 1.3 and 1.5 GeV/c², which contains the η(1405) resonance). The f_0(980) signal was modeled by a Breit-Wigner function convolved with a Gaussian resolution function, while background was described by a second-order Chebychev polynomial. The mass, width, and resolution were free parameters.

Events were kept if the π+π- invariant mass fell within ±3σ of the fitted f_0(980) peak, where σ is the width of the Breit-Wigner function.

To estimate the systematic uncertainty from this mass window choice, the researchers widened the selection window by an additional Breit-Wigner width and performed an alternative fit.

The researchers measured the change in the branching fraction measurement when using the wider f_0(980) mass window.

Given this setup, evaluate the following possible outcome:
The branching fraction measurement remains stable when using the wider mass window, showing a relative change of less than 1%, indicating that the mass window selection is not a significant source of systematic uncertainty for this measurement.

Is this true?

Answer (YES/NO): NO